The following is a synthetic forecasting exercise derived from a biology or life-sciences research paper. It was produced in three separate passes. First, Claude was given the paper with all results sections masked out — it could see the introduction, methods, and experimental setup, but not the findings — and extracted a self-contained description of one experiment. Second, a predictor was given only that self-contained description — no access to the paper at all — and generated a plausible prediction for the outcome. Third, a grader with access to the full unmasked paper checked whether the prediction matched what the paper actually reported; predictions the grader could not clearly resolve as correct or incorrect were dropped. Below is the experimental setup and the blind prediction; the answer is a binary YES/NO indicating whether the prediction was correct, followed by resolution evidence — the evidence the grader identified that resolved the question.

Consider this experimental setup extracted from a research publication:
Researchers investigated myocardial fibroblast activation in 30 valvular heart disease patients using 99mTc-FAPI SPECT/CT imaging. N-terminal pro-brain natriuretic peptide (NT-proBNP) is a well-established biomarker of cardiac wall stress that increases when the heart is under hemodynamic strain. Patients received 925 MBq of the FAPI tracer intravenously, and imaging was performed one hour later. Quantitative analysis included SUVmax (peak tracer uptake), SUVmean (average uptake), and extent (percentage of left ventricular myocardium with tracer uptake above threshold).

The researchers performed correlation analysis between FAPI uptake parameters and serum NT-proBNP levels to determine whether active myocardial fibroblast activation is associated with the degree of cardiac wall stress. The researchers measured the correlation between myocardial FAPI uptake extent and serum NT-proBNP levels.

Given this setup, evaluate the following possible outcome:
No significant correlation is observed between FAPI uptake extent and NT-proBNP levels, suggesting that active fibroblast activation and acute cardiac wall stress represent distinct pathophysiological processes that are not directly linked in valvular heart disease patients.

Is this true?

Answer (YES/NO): YES